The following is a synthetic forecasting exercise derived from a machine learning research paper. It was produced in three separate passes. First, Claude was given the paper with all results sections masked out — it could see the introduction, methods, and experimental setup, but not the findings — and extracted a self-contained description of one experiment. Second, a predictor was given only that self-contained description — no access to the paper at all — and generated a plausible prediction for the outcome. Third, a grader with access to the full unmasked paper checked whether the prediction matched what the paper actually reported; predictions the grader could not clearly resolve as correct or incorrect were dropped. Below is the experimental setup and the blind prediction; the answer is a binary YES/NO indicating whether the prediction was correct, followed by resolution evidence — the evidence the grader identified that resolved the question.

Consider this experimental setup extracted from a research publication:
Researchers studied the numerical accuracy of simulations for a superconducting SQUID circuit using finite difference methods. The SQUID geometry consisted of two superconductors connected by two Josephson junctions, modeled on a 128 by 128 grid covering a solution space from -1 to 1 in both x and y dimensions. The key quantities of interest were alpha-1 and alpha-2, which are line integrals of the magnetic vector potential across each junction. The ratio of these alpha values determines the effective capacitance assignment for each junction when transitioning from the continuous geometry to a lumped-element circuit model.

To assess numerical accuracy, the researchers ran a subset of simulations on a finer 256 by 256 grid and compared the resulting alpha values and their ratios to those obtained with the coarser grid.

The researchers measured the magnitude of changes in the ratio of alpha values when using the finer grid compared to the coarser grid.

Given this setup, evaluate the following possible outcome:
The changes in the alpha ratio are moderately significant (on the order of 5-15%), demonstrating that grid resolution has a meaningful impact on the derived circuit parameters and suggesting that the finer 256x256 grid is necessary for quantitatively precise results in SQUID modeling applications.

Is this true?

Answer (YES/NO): NO